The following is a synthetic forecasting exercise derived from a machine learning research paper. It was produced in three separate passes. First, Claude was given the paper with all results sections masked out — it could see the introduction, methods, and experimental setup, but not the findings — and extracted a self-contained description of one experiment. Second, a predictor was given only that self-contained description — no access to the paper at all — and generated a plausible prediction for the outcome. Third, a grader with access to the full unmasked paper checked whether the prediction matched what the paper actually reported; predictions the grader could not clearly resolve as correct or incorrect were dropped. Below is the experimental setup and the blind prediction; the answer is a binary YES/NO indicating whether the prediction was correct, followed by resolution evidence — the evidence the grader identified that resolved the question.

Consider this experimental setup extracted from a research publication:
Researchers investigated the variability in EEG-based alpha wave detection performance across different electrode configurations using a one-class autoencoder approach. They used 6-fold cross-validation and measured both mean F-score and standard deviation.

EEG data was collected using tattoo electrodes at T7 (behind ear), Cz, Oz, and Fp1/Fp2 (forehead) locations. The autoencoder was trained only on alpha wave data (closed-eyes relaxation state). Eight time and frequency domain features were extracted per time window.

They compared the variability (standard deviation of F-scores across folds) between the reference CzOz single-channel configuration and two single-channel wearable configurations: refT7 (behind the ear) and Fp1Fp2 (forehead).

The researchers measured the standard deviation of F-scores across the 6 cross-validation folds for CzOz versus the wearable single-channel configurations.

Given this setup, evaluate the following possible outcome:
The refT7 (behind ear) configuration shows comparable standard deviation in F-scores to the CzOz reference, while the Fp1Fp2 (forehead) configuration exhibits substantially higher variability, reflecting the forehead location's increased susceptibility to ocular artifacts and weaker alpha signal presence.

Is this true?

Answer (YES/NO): NO